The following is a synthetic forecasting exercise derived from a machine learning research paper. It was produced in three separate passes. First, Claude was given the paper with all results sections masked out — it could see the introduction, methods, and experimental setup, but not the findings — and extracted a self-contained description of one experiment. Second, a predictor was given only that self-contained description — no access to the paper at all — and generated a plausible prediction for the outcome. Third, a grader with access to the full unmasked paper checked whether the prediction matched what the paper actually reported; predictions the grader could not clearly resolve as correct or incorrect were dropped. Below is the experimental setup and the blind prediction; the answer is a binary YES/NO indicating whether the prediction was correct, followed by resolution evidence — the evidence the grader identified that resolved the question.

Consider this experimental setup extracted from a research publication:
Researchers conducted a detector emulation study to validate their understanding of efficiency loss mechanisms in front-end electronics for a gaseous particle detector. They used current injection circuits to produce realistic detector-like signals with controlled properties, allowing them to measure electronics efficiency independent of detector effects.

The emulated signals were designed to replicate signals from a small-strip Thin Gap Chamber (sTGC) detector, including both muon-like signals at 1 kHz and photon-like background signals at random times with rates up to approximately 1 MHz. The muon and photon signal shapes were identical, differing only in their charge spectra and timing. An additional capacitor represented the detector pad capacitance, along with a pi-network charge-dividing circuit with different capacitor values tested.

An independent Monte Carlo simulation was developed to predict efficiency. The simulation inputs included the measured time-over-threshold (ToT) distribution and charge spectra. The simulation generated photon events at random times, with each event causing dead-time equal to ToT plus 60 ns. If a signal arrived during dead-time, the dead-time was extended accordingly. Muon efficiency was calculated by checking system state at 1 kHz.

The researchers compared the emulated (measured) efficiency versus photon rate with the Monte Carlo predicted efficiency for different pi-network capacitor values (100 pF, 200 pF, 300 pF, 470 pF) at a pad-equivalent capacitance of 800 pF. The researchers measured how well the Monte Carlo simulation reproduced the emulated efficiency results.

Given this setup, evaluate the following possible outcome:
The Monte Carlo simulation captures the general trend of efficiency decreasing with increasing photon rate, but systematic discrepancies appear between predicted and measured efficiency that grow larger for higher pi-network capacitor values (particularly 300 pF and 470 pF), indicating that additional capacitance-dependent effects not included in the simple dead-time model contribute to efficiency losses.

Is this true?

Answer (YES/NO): NO